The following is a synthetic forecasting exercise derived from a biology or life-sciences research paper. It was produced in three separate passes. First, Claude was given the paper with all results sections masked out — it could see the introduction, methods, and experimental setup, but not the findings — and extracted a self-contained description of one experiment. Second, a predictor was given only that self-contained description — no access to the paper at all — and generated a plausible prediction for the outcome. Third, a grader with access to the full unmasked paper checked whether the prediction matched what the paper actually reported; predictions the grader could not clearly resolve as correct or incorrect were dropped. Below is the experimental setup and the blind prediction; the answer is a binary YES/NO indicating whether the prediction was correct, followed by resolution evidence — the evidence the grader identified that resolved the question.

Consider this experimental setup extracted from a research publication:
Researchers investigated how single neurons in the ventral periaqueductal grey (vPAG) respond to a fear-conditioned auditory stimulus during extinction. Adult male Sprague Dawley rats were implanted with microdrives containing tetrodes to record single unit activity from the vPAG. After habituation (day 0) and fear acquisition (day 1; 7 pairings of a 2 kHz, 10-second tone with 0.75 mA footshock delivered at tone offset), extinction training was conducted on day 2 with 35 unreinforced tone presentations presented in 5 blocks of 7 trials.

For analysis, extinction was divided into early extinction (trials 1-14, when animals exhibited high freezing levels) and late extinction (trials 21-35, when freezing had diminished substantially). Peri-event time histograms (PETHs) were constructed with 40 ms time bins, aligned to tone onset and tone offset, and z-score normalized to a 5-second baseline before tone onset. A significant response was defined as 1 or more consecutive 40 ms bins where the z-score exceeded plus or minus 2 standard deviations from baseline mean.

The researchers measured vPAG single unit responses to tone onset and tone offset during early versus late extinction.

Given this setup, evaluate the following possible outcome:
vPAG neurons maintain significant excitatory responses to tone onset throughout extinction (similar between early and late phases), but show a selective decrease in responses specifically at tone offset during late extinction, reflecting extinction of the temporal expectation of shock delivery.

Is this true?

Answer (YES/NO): NO